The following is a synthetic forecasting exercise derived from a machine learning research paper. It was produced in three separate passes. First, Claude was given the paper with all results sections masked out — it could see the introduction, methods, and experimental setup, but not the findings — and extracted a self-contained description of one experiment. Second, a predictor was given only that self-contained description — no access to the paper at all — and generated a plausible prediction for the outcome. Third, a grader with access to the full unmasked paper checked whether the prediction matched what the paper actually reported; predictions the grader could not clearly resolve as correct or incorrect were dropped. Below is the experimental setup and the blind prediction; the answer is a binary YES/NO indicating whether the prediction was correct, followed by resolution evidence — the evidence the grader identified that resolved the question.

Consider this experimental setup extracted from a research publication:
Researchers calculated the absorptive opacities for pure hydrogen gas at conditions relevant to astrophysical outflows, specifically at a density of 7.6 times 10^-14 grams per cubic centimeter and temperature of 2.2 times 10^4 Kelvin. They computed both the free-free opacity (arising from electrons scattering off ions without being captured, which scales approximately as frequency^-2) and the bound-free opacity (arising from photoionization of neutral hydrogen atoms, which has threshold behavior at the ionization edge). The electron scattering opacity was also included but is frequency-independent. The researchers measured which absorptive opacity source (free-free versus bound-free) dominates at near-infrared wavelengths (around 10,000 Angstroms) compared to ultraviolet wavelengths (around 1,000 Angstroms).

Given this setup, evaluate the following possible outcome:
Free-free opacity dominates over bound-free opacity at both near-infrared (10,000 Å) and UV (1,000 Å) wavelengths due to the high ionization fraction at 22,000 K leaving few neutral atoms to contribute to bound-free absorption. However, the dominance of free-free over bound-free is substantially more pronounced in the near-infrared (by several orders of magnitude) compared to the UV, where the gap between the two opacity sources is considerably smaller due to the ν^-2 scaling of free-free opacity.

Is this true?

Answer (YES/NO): NO